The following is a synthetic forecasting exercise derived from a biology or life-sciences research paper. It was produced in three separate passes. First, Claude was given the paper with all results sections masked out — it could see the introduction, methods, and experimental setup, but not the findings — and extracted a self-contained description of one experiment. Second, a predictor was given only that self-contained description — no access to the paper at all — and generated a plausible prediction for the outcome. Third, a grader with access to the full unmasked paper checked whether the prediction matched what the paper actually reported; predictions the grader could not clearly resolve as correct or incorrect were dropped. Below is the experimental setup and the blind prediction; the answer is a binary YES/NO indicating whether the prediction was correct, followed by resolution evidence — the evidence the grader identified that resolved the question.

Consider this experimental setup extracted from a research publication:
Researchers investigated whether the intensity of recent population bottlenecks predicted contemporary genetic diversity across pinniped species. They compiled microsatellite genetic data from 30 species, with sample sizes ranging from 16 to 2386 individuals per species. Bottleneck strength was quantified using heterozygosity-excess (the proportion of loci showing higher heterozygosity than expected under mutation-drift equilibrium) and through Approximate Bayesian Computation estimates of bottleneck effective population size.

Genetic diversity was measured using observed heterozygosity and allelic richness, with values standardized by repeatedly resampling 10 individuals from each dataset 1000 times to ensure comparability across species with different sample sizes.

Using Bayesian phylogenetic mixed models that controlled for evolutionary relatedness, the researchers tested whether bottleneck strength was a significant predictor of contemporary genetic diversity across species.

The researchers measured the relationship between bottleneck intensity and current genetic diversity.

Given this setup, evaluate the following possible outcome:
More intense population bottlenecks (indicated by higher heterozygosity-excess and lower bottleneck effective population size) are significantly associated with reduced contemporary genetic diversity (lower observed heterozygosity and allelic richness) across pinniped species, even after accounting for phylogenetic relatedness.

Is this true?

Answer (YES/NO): NO